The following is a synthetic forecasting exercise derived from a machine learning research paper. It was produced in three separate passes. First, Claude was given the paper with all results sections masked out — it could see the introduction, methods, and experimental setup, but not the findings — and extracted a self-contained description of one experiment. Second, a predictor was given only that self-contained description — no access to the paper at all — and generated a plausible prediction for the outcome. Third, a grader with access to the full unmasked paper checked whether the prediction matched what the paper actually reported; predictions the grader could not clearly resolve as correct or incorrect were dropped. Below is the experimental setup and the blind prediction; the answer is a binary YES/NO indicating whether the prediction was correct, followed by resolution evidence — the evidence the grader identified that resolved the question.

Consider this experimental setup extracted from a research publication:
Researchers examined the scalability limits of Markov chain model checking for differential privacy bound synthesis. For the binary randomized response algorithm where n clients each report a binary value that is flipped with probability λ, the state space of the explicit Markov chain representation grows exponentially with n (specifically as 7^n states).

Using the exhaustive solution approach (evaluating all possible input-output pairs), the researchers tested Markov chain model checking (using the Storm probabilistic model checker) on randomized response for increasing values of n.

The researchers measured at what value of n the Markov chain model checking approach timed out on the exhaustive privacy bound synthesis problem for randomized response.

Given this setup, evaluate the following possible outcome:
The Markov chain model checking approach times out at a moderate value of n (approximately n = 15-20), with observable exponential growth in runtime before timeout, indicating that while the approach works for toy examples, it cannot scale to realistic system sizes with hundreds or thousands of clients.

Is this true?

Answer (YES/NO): NO